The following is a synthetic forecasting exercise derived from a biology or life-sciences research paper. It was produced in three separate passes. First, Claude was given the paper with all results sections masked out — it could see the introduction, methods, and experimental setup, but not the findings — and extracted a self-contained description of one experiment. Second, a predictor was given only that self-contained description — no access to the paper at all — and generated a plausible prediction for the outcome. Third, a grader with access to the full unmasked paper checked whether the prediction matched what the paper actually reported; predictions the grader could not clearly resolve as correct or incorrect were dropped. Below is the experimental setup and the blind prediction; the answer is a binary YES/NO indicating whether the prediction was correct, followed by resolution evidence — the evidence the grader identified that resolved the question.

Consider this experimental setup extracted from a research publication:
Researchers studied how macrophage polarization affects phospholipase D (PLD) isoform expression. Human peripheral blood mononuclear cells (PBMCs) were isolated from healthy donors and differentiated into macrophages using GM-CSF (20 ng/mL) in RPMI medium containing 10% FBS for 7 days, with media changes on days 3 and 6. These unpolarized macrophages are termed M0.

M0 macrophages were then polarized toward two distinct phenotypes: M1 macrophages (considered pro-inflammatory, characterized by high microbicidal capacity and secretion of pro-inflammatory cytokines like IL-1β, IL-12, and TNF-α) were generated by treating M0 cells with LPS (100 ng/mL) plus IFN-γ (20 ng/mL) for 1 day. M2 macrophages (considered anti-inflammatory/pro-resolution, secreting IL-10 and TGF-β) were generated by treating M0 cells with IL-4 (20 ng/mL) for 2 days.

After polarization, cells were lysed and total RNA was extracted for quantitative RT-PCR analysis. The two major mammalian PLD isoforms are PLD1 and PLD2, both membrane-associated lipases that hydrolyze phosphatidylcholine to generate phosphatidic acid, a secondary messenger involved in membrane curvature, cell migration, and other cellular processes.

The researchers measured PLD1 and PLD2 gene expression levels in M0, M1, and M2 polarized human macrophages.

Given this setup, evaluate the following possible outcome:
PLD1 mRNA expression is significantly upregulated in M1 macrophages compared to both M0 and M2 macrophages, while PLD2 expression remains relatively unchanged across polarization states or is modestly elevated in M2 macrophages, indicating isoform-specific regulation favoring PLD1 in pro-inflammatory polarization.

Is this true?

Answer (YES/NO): NO